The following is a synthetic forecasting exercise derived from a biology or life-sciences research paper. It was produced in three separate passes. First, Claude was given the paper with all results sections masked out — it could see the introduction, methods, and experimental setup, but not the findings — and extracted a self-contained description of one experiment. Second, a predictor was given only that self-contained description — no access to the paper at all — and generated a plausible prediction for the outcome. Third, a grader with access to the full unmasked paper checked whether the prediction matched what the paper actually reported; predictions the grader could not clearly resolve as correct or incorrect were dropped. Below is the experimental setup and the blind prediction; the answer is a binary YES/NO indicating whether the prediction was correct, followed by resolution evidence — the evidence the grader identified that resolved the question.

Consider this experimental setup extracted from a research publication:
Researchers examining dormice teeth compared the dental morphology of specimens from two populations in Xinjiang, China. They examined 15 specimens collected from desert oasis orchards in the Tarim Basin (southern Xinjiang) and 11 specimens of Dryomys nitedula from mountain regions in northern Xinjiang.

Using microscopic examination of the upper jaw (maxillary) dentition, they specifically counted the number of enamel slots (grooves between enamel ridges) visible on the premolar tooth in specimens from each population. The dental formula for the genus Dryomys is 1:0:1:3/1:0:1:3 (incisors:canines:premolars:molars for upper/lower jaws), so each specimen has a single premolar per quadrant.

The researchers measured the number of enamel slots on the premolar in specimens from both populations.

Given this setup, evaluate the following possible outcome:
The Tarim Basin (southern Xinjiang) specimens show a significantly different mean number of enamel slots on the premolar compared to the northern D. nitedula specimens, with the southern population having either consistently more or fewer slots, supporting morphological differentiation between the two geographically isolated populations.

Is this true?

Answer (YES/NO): NO